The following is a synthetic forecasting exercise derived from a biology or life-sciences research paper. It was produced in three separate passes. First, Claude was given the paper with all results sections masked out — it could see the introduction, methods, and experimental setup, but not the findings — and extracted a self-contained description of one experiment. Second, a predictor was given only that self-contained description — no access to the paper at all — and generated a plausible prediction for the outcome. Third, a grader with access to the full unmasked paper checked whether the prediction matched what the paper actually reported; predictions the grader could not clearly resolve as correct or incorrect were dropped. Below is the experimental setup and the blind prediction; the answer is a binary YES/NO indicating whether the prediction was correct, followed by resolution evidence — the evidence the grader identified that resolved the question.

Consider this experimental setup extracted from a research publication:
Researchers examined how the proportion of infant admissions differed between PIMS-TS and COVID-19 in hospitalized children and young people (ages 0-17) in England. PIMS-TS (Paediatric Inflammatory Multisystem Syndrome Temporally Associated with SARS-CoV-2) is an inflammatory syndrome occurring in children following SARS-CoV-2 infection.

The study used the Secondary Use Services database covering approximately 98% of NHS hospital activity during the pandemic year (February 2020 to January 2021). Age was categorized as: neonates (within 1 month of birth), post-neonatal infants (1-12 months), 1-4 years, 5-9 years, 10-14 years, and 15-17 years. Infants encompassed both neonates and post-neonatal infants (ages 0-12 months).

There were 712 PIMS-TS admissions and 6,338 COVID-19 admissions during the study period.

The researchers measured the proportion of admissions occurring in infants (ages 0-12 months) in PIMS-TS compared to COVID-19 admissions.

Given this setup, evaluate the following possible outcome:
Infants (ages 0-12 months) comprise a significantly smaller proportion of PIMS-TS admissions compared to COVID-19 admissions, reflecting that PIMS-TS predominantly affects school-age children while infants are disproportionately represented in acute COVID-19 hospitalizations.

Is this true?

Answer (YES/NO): YES